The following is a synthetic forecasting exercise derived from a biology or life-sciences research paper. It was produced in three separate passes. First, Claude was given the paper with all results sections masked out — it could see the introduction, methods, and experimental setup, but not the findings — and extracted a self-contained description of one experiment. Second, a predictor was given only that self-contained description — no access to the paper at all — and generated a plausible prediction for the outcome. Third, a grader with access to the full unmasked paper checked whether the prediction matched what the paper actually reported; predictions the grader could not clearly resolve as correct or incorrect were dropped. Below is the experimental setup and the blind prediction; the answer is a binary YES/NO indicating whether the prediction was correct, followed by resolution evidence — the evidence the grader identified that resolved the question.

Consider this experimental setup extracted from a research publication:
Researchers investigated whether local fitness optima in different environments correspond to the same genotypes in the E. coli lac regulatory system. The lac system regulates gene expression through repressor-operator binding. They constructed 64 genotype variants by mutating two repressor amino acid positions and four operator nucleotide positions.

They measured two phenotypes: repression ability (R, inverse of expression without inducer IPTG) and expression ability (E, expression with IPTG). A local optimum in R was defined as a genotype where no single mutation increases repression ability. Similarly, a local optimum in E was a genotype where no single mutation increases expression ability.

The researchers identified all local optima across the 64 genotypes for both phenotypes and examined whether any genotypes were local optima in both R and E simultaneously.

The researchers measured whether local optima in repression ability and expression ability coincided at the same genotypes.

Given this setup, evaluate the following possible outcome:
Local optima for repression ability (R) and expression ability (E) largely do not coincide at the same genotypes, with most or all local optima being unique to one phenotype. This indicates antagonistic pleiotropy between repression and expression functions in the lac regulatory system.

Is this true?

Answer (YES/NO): YES